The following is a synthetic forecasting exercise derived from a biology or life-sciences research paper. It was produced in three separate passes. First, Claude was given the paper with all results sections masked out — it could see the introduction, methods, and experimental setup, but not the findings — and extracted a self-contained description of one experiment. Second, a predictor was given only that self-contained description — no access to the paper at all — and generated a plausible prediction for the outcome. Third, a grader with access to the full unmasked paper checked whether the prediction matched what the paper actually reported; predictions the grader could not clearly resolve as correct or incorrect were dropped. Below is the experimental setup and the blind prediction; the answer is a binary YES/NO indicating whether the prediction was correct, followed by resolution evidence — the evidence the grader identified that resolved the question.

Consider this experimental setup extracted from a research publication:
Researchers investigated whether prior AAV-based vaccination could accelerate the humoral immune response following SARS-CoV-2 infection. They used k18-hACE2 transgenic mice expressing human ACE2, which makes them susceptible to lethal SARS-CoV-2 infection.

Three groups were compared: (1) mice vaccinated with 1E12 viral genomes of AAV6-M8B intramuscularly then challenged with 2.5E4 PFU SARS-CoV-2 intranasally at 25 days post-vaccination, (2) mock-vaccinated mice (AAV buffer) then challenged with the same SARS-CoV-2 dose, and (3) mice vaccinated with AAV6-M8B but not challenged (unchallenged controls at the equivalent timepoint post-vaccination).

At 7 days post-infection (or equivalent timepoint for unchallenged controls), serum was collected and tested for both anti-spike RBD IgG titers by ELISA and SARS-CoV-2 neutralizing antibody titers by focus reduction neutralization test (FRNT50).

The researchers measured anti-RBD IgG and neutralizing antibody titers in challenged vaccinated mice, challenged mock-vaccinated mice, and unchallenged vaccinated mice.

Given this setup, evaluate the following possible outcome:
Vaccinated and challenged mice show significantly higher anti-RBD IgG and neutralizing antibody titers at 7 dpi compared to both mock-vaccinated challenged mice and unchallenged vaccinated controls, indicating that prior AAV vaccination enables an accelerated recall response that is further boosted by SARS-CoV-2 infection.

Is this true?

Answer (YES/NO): YES